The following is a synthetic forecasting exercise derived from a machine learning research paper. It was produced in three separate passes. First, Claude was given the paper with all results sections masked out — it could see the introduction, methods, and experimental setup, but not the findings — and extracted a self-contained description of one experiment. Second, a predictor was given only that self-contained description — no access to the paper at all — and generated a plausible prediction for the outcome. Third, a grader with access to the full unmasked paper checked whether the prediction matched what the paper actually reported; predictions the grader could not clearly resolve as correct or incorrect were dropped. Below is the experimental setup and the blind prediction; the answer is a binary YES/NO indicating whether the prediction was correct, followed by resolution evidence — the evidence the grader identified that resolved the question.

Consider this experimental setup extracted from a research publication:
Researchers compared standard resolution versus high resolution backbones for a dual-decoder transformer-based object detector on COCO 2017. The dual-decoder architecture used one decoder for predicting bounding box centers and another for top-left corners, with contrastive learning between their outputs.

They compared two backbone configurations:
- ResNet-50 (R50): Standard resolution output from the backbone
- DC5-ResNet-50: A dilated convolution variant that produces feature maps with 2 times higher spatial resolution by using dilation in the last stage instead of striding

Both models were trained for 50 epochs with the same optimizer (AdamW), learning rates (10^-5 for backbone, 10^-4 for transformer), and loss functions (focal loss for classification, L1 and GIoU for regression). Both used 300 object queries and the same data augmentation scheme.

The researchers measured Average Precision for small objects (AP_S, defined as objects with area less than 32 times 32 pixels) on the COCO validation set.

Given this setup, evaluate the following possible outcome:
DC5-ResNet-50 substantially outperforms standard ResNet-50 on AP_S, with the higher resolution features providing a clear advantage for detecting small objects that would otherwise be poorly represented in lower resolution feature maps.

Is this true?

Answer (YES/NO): YES